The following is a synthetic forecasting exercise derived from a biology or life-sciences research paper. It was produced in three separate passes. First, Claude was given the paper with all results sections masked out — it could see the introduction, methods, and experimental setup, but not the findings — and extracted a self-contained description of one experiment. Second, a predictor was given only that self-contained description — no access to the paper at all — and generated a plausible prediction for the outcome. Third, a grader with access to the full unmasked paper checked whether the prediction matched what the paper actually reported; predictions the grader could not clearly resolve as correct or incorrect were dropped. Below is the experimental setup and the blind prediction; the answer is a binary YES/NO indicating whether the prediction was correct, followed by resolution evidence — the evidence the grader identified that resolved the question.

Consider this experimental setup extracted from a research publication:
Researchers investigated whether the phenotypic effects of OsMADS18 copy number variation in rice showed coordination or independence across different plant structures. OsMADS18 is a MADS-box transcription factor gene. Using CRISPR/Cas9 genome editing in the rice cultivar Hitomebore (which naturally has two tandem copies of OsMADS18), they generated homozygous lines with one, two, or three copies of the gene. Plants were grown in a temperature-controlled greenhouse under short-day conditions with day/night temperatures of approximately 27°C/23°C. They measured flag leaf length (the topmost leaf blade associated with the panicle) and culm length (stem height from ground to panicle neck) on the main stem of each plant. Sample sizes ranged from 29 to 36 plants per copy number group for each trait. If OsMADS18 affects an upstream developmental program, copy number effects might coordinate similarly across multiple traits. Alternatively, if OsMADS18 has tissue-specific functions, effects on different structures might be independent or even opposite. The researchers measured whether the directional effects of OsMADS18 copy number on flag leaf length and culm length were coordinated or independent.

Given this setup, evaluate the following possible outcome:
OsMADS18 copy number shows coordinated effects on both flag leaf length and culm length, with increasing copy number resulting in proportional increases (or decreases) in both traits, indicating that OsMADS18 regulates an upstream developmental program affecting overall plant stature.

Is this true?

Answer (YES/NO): NO